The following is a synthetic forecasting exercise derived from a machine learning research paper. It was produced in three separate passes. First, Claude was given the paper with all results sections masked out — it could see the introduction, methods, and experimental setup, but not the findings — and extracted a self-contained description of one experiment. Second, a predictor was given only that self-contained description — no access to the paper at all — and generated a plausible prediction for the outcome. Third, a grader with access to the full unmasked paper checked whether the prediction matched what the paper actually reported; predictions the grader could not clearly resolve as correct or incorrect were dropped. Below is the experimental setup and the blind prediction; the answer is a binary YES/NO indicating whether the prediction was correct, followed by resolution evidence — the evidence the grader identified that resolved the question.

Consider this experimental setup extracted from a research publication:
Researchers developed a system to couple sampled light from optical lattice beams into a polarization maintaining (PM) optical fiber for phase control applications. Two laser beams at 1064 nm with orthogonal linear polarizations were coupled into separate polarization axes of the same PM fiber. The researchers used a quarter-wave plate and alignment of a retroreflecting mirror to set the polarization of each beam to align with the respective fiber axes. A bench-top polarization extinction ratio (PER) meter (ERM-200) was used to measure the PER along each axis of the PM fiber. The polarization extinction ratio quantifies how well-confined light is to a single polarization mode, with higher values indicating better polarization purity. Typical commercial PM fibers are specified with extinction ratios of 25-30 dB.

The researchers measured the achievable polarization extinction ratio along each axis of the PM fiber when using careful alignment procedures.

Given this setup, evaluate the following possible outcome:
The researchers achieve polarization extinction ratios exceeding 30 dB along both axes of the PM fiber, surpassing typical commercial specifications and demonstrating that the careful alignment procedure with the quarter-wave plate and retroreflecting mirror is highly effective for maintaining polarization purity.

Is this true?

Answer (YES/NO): YES